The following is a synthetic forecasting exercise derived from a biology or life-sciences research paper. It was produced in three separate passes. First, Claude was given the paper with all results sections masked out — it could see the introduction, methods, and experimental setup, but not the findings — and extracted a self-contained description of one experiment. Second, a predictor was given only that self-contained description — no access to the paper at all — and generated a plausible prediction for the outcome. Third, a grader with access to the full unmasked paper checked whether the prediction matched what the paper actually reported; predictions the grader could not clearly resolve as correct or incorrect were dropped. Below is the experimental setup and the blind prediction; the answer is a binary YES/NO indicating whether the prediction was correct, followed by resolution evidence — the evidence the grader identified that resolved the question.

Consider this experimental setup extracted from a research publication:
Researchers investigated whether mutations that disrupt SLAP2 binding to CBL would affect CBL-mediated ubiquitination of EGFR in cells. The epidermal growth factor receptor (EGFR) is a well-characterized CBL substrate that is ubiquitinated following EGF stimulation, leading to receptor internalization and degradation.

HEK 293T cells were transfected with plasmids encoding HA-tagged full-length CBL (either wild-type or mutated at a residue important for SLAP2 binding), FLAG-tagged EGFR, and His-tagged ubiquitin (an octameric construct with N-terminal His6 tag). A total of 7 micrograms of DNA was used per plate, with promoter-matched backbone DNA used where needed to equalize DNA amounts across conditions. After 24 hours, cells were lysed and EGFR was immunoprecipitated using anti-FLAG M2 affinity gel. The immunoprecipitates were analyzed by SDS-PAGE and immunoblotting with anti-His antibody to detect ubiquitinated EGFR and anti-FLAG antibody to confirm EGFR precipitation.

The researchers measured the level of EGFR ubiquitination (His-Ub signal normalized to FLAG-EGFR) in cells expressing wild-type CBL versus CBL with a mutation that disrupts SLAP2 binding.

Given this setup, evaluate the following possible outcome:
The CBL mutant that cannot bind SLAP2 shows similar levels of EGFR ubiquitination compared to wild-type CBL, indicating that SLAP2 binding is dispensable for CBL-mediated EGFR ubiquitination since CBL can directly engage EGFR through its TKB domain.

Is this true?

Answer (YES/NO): NO